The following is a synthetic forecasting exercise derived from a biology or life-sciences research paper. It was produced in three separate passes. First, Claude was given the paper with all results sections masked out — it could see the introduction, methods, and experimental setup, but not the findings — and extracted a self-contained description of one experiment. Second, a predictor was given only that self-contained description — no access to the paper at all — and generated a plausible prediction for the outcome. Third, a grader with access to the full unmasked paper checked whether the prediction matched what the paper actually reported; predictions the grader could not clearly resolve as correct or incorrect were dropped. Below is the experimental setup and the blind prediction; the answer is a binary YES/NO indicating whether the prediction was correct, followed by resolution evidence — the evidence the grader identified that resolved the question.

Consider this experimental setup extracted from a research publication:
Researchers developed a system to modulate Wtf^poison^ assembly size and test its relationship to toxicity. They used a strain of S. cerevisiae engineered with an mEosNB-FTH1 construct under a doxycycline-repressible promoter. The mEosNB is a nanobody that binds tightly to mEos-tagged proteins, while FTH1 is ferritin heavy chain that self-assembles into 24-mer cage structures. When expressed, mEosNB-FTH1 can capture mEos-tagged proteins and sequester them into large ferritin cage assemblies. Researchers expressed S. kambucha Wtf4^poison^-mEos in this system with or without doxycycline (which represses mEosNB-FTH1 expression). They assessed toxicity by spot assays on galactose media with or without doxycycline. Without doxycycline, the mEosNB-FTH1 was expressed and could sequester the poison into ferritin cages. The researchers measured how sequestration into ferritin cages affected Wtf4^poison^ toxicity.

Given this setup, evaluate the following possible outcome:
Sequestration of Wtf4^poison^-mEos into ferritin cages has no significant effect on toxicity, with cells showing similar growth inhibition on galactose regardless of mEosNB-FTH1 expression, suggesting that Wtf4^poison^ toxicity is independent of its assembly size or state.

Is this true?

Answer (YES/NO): NO